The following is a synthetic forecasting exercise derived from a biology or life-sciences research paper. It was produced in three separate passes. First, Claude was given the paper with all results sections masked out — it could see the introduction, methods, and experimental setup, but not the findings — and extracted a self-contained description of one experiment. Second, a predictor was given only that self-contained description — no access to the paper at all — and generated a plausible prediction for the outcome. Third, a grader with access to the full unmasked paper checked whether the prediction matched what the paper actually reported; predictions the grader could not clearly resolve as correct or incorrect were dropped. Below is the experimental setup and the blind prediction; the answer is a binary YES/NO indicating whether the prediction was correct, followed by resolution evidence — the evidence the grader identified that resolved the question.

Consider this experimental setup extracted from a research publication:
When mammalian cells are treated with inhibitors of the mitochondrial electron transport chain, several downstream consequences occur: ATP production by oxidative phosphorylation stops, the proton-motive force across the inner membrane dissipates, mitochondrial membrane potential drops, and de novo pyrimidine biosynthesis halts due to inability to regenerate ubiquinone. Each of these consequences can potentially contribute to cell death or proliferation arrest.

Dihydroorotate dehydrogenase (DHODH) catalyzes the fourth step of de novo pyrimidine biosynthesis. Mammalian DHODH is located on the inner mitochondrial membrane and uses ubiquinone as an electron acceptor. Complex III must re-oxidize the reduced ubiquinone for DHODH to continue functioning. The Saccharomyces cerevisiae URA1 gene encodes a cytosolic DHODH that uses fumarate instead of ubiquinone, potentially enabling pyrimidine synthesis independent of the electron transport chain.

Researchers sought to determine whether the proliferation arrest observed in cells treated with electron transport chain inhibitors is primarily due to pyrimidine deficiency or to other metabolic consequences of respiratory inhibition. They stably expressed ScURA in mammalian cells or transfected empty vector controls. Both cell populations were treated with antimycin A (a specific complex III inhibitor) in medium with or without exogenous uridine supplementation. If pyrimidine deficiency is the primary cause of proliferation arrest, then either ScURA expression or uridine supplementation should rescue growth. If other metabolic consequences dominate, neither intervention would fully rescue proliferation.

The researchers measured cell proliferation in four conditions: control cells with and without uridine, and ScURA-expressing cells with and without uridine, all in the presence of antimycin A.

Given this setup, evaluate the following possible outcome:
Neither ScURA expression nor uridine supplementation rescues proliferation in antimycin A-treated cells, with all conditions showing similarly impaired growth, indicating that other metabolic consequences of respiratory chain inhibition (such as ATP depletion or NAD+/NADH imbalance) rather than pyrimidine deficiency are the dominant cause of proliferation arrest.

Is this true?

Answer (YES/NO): NO